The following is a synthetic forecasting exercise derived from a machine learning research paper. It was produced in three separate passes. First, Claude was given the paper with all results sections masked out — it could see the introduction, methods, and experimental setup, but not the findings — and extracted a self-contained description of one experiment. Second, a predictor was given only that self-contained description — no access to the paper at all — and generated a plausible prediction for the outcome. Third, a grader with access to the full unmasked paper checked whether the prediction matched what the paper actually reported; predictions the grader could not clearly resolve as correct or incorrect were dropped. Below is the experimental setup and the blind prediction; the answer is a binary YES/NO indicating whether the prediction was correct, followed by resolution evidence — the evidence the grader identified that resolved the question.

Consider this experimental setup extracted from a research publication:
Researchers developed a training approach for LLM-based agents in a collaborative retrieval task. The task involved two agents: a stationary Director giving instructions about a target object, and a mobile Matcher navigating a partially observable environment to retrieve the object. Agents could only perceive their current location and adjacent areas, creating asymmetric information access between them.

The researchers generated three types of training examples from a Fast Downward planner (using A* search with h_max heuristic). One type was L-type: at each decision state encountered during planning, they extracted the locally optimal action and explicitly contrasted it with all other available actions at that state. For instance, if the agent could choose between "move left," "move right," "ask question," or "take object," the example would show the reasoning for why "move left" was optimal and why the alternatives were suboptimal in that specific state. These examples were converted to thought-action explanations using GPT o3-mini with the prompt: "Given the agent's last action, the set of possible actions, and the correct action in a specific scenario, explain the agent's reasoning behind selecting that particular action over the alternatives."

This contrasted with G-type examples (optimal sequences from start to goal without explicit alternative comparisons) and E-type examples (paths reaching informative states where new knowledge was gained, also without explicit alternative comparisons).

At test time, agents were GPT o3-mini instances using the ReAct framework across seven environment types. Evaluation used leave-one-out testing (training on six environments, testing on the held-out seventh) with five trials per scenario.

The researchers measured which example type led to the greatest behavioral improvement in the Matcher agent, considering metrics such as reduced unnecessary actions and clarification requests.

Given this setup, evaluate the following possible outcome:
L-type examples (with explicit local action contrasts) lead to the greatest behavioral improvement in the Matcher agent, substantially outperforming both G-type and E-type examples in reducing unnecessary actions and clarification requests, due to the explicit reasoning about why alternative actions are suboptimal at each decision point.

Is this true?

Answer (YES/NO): NO